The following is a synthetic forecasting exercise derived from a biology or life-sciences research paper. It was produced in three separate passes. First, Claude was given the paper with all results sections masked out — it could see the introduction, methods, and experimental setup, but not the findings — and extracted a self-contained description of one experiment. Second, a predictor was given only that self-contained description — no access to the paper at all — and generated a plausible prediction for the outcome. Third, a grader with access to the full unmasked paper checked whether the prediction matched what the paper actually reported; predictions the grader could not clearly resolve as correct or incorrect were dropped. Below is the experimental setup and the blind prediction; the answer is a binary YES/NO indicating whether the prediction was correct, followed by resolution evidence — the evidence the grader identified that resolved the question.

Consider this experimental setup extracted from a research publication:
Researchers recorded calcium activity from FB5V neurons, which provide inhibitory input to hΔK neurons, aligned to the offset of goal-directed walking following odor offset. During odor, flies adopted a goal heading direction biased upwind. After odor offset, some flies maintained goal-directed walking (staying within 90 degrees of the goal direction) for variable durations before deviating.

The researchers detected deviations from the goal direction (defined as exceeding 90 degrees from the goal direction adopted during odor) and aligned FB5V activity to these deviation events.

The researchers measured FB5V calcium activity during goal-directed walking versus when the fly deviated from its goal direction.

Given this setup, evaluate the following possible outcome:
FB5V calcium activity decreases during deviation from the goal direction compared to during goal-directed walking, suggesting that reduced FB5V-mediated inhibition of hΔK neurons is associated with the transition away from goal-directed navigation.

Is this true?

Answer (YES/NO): NO